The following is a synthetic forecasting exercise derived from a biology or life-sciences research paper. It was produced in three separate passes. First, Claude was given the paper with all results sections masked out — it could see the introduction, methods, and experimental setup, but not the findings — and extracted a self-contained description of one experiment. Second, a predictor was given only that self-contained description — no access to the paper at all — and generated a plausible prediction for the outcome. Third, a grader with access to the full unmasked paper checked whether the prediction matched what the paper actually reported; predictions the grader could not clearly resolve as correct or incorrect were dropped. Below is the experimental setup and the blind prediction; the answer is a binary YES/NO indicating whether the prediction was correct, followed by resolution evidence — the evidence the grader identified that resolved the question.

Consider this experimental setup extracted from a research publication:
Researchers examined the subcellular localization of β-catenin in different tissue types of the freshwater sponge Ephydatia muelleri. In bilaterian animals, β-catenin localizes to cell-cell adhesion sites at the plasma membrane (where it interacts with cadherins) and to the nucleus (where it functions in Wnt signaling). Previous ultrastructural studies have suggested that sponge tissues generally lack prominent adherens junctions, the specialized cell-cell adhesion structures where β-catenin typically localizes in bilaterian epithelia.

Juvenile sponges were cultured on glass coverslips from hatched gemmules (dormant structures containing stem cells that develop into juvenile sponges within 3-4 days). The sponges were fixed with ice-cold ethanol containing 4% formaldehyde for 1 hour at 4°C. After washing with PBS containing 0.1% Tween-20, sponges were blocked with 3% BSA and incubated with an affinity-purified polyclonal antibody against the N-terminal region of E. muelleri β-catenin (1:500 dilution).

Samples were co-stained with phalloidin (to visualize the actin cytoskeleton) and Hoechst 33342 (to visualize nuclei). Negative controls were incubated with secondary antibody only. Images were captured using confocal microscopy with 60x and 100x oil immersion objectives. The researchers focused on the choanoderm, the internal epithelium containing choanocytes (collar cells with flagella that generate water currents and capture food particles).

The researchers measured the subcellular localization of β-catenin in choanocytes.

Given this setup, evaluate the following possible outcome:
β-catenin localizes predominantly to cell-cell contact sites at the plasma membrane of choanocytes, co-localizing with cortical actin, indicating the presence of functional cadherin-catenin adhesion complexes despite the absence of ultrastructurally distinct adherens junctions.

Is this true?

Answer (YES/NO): NO